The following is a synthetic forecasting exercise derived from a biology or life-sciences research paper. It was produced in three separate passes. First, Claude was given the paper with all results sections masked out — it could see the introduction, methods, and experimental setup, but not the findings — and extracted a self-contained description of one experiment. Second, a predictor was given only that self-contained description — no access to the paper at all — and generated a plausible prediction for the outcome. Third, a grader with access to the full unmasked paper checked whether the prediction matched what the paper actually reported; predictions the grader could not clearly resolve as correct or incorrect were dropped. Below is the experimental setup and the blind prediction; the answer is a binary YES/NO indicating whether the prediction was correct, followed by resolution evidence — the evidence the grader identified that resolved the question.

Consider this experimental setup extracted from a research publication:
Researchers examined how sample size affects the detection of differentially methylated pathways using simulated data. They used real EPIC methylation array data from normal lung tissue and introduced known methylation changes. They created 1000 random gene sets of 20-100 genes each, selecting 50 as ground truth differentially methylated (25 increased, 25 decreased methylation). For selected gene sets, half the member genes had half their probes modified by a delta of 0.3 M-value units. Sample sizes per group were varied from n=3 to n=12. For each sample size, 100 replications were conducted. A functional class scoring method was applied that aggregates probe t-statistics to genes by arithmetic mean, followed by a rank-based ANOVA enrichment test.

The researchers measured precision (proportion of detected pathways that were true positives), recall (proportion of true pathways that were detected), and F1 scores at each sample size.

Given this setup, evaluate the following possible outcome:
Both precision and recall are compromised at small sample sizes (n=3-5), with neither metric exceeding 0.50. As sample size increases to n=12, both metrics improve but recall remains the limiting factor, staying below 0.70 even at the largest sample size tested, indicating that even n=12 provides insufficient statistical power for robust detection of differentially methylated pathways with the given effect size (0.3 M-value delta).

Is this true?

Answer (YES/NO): NO